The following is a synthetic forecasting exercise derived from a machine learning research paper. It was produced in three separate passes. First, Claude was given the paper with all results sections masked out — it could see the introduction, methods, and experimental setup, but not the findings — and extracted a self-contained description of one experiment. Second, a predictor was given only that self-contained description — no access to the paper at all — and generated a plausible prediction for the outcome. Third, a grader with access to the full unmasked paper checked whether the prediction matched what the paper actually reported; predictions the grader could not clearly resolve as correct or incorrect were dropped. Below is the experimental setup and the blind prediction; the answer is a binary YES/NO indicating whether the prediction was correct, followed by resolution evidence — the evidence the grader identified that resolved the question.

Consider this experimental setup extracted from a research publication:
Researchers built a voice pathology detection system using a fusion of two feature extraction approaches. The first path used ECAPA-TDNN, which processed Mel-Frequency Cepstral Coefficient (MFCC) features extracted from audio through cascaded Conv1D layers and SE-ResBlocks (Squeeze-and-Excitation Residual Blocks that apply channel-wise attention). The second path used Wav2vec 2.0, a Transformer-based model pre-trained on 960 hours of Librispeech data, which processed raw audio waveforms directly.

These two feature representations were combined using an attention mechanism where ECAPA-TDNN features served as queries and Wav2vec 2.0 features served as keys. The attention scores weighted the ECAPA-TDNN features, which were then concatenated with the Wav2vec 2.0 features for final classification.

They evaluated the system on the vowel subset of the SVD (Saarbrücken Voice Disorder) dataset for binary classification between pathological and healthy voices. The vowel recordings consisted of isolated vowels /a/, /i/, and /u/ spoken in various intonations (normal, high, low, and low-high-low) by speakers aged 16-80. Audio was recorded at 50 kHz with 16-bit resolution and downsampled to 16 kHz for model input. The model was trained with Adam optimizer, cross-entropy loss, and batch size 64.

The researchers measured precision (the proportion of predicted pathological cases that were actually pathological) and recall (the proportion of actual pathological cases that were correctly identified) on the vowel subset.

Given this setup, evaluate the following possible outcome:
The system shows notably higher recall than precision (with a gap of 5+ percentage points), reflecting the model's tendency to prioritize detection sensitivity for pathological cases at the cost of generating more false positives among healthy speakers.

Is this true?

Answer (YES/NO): YES